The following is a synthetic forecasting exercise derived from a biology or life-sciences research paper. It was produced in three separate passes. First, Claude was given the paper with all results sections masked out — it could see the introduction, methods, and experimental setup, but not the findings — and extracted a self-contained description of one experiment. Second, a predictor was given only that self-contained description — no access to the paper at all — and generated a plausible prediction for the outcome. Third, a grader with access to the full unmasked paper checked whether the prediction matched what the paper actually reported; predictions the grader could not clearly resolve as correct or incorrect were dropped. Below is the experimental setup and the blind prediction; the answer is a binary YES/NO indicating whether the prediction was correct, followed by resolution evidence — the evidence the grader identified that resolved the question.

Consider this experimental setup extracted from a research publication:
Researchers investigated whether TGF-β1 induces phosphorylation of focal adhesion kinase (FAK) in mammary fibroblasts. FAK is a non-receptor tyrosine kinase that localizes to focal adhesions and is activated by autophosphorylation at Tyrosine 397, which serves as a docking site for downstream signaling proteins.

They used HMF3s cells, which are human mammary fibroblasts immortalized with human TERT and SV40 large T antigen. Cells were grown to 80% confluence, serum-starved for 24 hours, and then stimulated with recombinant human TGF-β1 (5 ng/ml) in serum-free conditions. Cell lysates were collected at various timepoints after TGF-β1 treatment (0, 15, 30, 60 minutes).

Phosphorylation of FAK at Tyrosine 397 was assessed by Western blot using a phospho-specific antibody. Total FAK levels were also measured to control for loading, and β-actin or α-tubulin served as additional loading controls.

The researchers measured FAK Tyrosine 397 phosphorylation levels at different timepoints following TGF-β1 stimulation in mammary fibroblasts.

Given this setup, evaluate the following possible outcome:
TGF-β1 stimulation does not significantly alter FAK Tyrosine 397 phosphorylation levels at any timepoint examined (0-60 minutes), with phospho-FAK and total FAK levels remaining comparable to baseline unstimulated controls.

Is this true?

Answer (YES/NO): NO